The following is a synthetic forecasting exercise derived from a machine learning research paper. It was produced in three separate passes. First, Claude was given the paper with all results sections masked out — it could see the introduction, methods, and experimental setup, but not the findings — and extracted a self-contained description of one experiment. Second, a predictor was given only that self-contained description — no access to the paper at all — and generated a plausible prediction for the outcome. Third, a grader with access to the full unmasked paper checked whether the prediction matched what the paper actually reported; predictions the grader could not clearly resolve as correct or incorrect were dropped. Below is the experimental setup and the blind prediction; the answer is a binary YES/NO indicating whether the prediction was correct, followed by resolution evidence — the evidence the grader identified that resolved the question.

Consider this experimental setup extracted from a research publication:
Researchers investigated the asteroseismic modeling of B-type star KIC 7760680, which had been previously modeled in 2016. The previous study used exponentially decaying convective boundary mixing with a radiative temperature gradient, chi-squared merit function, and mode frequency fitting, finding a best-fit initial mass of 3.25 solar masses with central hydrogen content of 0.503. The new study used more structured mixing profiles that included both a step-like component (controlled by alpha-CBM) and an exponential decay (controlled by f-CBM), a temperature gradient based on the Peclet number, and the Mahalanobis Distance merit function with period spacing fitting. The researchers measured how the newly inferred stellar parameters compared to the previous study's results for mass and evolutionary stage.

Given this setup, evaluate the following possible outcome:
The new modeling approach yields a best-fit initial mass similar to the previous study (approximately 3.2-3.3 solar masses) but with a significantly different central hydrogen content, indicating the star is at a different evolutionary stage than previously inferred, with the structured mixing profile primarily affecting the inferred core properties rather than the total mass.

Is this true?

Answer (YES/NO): NO